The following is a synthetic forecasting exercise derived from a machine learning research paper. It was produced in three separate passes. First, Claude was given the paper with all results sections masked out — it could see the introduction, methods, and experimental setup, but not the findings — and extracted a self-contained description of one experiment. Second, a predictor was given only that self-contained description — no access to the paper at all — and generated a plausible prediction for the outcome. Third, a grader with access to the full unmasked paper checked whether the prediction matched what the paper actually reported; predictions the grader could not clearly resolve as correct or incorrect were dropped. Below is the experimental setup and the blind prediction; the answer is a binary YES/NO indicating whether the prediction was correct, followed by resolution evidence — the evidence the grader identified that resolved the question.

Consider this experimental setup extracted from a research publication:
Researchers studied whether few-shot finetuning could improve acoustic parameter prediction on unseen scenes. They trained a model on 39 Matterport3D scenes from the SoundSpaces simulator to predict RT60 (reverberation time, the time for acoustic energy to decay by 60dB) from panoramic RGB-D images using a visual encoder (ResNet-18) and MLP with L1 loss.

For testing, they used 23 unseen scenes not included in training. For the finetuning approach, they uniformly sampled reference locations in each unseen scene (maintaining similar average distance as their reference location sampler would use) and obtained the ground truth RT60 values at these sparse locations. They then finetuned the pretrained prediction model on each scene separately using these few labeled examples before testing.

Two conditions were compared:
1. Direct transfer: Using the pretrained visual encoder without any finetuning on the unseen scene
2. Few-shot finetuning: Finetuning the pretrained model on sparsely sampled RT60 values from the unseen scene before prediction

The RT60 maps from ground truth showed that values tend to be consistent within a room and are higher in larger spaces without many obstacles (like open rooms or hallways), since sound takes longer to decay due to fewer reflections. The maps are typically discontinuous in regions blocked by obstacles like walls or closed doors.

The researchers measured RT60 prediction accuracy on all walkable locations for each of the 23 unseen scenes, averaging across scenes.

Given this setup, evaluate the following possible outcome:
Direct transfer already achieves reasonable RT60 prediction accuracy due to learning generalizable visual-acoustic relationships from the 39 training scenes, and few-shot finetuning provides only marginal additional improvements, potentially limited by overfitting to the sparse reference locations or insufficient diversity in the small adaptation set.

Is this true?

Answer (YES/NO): NO